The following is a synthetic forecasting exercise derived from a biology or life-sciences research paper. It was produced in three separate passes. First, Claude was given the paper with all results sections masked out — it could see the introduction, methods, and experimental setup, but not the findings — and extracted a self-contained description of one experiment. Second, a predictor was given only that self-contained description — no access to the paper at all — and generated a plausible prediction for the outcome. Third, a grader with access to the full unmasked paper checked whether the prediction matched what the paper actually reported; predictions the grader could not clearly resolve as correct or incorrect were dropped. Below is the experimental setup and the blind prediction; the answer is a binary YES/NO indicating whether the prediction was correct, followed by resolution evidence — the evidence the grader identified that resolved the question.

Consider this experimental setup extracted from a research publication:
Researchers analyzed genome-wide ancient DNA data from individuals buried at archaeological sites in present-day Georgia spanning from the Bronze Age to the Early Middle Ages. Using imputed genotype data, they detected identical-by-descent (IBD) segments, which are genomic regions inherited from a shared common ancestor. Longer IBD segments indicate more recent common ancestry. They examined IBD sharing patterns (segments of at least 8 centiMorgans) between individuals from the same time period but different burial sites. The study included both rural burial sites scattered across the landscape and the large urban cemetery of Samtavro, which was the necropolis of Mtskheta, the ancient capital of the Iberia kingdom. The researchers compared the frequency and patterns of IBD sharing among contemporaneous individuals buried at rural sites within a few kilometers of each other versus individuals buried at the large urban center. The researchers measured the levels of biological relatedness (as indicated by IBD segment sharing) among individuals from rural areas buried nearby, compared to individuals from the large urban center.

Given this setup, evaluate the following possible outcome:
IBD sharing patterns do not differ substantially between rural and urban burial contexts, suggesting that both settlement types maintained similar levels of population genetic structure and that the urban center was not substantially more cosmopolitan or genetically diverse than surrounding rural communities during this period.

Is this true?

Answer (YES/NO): NO